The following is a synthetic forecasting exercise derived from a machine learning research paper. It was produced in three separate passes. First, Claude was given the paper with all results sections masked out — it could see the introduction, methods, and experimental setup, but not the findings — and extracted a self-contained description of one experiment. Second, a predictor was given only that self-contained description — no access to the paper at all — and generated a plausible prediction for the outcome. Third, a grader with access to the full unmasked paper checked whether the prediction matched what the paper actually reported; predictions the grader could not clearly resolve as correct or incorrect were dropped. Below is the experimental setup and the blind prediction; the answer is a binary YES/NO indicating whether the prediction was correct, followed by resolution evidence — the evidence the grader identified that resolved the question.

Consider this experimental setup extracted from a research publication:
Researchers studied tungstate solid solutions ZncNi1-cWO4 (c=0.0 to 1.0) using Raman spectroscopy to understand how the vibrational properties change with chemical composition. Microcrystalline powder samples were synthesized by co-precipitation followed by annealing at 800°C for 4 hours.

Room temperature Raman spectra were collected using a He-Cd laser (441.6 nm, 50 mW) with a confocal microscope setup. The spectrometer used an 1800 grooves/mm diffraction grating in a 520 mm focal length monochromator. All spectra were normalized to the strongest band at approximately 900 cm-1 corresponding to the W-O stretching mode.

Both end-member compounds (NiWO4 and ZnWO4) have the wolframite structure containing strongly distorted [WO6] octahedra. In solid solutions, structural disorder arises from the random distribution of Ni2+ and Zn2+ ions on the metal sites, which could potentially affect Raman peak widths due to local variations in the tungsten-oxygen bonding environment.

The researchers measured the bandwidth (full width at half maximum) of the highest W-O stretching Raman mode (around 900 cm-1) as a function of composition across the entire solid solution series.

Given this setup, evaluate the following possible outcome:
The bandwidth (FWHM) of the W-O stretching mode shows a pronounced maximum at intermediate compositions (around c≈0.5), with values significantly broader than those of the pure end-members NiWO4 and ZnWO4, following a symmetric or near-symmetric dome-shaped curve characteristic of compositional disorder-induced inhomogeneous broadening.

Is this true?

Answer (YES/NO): NO